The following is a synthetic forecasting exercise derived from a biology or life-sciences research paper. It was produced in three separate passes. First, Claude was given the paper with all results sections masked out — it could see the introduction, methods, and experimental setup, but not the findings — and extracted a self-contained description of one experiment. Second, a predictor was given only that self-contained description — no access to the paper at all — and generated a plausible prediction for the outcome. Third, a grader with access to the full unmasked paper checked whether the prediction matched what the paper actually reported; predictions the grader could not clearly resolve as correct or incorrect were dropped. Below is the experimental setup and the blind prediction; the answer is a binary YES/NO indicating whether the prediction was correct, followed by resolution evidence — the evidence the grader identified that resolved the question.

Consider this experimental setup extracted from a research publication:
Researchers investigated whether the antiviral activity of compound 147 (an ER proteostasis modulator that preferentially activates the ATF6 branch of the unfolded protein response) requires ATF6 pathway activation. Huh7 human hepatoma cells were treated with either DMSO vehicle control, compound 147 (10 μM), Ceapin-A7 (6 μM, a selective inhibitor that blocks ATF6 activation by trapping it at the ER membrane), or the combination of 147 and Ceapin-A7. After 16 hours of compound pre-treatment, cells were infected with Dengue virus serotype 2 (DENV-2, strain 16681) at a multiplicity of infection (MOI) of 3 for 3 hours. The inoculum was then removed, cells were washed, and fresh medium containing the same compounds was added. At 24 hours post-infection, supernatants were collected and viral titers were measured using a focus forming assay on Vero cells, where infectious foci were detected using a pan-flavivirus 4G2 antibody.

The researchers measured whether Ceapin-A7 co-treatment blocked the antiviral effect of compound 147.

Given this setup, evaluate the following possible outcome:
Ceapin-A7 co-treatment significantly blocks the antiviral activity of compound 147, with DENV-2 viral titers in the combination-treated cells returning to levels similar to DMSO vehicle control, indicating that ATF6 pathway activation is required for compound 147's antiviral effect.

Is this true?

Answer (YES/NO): NO